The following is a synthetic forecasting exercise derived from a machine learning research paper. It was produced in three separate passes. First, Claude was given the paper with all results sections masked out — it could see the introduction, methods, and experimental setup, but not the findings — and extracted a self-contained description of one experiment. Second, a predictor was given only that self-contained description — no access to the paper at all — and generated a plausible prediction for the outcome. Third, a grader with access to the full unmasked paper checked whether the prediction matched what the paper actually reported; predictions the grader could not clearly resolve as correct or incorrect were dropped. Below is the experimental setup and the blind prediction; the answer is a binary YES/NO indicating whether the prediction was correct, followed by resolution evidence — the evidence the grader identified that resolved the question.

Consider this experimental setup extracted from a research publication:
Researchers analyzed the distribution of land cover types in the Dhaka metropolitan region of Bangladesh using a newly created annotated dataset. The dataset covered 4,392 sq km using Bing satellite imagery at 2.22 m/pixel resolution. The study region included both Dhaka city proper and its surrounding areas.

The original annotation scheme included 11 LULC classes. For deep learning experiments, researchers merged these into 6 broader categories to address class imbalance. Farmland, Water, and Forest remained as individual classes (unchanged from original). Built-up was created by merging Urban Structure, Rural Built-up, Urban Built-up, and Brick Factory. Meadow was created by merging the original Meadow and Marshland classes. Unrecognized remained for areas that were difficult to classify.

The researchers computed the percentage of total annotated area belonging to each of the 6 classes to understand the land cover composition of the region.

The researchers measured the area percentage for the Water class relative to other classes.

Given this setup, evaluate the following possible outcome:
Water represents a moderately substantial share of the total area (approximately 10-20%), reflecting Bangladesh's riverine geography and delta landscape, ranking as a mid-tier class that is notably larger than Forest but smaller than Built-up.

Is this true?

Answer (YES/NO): NO